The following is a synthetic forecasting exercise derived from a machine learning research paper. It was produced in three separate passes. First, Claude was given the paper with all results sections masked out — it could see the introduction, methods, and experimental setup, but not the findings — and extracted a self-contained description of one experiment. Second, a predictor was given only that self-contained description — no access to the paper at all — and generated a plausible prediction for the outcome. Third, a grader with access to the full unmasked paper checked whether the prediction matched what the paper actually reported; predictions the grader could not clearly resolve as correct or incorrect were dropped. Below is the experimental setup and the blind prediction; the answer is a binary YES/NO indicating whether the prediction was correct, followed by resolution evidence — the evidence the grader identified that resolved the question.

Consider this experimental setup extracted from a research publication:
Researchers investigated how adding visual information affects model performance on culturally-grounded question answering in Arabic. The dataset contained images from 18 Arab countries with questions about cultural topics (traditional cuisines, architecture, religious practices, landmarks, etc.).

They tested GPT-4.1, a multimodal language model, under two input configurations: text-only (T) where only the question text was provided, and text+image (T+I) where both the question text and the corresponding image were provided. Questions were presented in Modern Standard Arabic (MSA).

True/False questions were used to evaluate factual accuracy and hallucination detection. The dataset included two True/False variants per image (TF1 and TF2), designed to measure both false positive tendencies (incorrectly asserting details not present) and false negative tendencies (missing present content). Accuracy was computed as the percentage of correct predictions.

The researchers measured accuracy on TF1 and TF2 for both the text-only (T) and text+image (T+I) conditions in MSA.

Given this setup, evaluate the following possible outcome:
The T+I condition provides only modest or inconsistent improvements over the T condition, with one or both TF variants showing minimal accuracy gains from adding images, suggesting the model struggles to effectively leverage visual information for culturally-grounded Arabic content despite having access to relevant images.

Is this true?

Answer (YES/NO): NO